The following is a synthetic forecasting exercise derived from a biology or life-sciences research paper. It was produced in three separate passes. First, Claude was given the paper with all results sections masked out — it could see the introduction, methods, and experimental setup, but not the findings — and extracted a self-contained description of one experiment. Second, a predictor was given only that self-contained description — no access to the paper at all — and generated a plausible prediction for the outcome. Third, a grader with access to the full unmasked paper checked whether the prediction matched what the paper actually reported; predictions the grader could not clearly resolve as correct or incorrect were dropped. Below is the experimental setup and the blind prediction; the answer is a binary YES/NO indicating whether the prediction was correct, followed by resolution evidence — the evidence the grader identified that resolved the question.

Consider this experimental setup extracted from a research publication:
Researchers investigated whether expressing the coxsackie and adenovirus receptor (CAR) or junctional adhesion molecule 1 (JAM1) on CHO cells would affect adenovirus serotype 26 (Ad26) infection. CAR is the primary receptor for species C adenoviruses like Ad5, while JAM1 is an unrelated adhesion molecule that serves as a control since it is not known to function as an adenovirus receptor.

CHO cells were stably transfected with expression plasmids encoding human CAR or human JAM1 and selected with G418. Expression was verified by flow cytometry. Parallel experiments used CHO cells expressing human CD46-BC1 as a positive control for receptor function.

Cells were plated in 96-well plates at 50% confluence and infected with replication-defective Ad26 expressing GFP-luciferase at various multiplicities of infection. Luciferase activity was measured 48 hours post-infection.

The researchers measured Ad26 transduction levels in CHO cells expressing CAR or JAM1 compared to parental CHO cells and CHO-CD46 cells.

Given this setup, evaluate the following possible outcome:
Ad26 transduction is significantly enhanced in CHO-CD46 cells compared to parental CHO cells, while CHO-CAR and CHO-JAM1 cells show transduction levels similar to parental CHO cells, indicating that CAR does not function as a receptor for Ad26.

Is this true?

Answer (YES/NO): YES